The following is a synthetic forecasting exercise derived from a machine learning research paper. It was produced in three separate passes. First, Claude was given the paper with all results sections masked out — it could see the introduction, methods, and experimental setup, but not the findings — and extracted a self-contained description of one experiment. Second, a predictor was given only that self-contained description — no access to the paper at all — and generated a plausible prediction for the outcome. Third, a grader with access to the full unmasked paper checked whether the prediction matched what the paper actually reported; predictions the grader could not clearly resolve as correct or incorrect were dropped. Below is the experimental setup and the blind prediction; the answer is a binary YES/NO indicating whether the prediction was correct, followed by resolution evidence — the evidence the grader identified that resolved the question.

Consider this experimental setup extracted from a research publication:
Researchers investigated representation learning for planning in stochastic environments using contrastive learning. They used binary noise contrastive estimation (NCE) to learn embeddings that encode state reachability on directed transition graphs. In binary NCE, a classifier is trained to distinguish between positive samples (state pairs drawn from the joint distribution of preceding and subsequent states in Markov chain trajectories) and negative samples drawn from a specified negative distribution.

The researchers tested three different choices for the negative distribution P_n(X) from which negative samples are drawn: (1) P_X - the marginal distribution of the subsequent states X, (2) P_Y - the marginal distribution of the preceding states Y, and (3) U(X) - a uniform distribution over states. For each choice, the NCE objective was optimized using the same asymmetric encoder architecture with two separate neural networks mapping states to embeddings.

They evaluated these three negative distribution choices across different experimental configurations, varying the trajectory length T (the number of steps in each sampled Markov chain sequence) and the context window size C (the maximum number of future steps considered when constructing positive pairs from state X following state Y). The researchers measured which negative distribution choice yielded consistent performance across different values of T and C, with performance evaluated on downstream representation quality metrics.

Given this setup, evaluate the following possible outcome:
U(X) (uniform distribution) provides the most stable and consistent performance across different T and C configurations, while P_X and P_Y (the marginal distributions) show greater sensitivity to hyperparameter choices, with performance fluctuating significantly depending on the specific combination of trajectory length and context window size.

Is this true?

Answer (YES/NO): NO